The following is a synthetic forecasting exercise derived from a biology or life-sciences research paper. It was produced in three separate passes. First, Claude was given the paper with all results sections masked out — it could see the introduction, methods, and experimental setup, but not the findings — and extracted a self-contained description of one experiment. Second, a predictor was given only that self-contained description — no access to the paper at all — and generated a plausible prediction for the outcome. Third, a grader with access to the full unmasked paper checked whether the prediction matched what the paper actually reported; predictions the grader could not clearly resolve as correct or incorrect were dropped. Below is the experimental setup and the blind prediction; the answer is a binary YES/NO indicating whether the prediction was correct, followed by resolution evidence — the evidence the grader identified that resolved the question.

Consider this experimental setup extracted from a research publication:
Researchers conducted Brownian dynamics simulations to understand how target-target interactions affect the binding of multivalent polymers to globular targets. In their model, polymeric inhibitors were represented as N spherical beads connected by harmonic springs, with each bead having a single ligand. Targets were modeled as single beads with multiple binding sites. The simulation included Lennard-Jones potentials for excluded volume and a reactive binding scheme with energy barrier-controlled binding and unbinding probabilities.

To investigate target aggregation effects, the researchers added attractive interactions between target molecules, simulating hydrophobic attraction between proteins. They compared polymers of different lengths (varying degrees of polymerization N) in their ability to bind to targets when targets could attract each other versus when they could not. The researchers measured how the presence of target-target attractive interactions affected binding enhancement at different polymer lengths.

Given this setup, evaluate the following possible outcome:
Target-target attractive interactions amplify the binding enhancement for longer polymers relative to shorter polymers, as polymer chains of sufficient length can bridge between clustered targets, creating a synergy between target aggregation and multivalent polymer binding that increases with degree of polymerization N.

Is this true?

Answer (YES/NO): YES